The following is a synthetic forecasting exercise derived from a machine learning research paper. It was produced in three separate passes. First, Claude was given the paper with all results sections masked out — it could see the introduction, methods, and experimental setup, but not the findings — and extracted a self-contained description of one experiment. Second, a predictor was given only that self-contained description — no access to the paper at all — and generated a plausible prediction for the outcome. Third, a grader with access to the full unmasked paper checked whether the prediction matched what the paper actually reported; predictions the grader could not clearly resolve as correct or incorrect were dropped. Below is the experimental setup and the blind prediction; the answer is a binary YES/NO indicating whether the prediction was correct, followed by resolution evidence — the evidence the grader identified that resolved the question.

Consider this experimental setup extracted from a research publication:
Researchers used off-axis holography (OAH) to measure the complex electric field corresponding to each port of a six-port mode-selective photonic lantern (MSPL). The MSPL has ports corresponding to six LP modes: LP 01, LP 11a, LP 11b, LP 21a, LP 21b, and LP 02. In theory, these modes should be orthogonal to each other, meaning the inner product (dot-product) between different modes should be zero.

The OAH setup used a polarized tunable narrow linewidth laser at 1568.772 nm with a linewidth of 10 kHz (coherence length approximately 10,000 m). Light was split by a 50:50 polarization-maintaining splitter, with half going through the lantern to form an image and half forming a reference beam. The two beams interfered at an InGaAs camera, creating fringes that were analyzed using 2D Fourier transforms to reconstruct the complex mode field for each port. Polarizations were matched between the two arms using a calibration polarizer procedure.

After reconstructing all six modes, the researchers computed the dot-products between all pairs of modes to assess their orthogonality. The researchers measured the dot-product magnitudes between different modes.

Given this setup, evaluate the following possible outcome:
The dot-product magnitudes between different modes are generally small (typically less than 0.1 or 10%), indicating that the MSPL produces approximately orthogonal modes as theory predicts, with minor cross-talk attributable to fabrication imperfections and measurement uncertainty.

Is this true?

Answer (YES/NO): YES